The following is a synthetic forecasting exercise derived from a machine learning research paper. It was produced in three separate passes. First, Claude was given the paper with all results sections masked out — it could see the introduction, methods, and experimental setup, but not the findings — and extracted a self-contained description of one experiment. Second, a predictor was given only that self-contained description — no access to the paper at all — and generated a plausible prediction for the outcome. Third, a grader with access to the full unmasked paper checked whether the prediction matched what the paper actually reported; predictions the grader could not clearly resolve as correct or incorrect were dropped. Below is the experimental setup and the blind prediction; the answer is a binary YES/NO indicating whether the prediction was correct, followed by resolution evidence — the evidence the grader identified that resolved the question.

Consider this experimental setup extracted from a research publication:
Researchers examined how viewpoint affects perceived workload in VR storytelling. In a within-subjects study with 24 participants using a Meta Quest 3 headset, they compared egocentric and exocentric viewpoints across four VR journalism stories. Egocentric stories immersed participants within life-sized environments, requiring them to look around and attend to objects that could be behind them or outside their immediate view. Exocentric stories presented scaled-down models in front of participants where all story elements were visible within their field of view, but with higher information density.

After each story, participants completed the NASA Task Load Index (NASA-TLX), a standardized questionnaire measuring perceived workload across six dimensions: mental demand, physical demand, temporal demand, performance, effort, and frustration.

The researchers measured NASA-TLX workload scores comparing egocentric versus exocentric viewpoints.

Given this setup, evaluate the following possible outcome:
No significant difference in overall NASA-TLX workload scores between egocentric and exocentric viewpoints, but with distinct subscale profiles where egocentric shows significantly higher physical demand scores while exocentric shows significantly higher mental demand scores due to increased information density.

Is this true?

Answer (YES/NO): NO